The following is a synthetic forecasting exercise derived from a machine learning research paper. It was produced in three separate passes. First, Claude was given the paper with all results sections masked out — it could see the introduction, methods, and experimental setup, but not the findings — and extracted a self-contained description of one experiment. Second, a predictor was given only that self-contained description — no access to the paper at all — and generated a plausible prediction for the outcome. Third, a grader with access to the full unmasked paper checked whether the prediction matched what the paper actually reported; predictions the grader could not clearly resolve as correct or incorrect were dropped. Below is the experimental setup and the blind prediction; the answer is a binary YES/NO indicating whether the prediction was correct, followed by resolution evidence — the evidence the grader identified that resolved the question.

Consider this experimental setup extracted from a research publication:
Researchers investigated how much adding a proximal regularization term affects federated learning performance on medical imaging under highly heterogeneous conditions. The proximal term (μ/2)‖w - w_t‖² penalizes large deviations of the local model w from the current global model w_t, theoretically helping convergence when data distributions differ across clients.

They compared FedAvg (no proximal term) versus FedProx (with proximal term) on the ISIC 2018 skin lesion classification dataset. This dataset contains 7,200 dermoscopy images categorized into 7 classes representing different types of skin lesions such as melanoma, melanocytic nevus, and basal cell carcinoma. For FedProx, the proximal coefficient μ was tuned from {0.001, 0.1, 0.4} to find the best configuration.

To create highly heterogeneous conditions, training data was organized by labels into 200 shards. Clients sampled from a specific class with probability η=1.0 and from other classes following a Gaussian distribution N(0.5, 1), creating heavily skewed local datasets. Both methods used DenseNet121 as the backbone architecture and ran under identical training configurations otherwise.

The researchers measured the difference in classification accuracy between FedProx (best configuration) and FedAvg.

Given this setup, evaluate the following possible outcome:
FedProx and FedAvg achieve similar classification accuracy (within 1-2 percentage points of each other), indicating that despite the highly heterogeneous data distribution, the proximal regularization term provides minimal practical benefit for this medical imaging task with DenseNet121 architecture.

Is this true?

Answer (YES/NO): YES